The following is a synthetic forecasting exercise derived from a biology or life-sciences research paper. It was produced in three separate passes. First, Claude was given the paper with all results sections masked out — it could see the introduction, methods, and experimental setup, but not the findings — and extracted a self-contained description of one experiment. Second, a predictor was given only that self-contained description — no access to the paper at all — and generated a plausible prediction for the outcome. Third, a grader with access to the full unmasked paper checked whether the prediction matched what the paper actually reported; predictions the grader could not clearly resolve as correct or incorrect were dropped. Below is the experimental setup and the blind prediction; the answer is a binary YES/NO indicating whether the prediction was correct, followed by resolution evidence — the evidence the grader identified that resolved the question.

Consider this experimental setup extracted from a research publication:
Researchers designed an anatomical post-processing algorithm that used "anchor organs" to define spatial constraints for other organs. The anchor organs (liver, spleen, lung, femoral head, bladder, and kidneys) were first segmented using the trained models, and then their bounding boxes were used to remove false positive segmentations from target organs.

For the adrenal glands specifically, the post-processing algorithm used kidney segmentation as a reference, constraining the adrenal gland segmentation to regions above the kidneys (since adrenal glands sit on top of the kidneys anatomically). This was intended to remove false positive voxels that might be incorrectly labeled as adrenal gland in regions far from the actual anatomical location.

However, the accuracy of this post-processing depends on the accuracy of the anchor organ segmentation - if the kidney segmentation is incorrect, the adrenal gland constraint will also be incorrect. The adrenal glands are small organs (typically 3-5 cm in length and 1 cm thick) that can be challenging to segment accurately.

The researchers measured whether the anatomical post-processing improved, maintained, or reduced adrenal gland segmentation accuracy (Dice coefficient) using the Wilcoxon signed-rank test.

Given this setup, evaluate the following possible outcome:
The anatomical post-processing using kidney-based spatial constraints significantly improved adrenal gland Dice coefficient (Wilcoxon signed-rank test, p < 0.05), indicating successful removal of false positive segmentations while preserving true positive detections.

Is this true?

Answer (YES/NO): NO